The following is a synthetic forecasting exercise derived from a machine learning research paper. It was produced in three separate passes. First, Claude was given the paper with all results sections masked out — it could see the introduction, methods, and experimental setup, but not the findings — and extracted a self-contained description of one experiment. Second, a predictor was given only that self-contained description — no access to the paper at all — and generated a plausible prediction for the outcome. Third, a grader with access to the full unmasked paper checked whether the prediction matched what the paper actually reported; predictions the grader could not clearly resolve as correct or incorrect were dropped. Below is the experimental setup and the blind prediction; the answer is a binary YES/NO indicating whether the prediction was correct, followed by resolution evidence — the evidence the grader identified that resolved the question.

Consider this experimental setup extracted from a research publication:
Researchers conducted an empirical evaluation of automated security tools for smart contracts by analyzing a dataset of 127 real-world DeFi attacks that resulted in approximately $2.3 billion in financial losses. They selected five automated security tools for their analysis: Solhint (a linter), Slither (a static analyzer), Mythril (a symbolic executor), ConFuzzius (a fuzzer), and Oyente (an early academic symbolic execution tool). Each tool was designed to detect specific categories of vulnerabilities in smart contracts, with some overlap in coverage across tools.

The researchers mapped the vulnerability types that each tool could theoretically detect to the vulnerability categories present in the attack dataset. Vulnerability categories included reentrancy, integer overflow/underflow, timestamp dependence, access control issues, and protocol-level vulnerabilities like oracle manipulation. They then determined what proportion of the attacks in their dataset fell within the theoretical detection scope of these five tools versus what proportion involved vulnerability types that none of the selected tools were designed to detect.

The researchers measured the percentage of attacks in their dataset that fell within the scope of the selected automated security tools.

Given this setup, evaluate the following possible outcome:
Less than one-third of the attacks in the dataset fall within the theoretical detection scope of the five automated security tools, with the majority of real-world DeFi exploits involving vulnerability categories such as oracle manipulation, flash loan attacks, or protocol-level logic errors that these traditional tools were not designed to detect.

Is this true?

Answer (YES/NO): YES